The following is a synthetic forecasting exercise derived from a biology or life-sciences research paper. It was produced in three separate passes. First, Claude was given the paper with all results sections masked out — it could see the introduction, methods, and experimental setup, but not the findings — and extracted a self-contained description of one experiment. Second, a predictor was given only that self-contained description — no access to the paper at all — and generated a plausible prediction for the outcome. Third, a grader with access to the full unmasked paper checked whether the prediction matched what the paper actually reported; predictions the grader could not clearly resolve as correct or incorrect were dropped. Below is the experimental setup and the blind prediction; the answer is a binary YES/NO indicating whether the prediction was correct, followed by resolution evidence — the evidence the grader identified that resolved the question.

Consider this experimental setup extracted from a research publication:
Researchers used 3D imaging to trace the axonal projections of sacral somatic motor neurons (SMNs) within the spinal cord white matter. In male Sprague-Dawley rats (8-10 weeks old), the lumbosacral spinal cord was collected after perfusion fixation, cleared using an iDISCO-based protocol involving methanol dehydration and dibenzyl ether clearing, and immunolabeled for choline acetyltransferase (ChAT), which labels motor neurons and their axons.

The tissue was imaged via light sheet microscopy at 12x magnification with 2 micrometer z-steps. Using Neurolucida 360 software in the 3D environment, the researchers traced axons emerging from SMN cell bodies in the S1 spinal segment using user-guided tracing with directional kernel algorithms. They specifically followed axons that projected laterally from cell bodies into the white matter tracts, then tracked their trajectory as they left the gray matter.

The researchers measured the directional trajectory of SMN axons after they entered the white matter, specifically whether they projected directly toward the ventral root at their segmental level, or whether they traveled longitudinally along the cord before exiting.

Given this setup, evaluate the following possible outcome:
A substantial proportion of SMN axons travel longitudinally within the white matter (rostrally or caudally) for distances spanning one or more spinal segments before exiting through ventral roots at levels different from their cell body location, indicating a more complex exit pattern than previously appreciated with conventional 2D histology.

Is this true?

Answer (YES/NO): NO